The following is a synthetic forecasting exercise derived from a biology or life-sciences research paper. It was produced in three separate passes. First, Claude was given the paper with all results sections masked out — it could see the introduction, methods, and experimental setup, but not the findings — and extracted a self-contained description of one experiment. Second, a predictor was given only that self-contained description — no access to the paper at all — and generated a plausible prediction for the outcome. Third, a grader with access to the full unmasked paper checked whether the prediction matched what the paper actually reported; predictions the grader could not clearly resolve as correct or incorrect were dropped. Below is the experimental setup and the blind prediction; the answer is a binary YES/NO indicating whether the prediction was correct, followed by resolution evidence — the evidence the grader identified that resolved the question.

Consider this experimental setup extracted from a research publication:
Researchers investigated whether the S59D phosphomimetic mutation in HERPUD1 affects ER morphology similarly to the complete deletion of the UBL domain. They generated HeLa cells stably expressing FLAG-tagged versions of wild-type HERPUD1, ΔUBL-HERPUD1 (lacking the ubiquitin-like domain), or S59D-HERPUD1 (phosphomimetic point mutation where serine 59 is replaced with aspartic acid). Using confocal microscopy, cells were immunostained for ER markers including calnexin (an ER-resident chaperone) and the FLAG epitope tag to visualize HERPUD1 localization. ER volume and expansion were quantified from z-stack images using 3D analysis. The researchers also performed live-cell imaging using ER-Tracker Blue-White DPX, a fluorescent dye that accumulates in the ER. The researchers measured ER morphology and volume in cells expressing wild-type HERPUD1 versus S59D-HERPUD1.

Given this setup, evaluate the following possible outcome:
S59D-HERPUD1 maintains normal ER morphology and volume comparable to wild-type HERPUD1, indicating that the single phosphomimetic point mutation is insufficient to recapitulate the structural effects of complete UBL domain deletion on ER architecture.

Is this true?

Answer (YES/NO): NO